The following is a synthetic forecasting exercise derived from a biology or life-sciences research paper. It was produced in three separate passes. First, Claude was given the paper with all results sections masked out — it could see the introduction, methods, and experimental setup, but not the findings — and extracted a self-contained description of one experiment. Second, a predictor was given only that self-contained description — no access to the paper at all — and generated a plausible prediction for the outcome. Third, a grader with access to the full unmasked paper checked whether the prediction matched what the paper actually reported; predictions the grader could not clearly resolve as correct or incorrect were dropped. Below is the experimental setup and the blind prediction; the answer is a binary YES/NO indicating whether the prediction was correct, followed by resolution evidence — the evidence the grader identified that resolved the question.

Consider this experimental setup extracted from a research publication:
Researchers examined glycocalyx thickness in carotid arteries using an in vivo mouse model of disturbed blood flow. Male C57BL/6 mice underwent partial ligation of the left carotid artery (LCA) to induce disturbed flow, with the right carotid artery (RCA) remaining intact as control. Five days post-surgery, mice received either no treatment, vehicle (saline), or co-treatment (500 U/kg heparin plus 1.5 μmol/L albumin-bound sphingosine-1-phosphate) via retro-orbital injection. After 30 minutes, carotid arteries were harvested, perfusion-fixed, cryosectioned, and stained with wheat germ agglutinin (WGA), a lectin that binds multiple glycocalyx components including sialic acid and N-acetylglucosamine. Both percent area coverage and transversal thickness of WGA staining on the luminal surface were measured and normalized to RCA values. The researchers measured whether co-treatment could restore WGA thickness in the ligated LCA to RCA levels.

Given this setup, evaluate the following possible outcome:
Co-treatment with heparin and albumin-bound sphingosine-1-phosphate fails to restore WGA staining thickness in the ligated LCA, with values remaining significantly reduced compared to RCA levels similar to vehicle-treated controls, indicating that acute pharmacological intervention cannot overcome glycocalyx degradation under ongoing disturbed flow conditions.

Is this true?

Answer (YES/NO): NO